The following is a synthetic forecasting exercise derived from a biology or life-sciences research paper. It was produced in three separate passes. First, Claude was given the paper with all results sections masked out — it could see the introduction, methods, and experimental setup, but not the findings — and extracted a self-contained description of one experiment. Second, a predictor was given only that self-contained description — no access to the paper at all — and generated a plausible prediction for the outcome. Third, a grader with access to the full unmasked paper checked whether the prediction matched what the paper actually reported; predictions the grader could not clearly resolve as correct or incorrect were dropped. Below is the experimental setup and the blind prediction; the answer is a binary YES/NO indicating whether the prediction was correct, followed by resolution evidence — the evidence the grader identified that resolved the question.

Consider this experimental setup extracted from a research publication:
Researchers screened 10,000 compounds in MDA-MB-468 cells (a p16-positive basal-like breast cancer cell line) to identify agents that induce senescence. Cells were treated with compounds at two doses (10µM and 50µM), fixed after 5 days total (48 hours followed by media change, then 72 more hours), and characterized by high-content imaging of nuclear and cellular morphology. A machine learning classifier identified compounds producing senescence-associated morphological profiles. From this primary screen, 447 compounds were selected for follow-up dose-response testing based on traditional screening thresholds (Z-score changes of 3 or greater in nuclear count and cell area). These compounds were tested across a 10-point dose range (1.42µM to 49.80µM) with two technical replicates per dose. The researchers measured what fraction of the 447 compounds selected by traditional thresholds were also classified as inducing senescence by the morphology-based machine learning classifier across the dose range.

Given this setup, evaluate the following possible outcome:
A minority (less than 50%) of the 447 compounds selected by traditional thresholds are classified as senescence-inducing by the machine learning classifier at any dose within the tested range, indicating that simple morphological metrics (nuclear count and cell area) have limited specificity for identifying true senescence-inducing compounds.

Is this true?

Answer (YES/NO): NO